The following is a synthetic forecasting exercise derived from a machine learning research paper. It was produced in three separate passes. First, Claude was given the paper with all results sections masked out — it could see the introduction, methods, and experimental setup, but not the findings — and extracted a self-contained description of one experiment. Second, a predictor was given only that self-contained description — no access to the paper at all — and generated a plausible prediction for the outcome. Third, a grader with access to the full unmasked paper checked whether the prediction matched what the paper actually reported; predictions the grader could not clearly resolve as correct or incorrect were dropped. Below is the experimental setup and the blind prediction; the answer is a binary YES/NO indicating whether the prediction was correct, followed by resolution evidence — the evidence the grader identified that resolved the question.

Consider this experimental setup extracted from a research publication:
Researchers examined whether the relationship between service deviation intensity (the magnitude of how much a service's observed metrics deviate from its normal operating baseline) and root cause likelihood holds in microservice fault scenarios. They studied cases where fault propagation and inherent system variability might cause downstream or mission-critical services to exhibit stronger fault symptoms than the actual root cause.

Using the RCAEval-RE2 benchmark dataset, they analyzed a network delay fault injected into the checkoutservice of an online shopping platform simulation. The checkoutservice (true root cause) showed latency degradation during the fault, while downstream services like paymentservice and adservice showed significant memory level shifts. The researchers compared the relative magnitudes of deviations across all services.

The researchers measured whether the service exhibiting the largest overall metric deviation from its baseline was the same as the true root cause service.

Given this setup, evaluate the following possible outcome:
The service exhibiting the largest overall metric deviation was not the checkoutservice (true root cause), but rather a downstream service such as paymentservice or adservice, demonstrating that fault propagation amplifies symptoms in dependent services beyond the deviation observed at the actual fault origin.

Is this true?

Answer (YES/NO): YES